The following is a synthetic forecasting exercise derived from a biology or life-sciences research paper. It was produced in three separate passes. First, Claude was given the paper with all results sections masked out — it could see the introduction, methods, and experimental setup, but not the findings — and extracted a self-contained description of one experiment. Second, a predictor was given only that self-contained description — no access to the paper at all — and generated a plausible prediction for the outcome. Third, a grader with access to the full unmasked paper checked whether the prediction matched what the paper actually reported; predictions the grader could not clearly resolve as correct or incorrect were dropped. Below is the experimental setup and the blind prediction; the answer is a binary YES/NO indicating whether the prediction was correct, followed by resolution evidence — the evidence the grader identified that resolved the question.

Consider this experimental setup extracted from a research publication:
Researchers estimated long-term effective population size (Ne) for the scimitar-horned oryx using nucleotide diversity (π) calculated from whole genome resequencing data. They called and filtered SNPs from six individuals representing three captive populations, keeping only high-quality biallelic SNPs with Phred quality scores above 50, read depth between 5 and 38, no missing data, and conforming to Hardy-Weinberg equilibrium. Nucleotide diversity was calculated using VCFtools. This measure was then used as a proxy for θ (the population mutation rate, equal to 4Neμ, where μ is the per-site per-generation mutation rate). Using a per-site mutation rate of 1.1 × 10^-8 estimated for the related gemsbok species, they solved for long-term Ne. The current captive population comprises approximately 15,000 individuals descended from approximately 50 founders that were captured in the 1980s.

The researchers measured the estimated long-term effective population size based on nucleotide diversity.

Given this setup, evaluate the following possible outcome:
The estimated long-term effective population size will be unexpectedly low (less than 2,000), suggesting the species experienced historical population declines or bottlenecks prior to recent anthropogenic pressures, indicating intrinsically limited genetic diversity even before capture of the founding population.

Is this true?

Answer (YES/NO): NO